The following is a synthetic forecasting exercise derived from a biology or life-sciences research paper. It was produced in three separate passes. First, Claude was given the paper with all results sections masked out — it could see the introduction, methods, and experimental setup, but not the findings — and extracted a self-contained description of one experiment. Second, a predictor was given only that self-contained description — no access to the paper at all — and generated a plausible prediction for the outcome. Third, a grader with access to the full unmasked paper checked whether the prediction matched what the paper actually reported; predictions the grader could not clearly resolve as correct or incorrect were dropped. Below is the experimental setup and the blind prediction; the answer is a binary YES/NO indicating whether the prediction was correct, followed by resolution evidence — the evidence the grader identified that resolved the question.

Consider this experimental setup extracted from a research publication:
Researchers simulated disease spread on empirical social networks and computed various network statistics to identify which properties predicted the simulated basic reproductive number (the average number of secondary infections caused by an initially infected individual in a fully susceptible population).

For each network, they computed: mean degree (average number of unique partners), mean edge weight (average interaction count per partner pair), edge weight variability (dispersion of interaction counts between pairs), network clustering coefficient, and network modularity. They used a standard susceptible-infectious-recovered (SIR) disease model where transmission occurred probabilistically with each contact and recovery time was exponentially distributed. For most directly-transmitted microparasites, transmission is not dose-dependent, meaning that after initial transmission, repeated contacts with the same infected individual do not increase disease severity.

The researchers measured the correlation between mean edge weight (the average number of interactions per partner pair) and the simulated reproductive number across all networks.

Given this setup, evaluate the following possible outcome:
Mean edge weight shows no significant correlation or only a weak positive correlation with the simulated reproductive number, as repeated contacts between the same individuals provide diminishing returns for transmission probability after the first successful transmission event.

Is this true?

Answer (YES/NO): NO